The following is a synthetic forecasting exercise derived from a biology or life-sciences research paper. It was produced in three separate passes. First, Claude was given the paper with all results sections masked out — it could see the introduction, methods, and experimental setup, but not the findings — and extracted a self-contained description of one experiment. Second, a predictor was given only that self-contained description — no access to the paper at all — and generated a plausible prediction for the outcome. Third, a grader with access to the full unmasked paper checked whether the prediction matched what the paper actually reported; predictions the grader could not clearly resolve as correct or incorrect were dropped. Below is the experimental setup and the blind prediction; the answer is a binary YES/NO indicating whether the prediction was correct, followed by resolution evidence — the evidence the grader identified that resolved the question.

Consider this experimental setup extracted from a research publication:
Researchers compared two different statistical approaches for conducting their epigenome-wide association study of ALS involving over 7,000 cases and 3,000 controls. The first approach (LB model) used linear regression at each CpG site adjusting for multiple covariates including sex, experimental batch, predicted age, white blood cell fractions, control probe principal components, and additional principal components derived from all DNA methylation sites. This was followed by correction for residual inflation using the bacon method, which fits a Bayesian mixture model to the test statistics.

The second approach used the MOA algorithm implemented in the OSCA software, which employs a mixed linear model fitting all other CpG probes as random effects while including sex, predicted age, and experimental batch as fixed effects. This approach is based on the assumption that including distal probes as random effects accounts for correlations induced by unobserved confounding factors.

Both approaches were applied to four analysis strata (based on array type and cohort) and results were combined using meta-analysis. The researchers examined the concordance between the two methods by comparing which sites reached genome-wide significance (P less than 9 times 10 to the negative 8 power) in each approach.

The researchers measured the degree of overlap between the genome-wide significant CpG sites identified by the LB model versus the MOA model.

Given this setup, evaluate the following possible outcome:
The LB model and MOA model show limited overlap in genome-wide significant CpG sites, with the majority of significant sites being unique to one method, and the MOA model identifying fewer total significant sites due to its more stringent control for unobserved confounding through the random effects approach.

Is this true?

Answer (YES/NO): YES